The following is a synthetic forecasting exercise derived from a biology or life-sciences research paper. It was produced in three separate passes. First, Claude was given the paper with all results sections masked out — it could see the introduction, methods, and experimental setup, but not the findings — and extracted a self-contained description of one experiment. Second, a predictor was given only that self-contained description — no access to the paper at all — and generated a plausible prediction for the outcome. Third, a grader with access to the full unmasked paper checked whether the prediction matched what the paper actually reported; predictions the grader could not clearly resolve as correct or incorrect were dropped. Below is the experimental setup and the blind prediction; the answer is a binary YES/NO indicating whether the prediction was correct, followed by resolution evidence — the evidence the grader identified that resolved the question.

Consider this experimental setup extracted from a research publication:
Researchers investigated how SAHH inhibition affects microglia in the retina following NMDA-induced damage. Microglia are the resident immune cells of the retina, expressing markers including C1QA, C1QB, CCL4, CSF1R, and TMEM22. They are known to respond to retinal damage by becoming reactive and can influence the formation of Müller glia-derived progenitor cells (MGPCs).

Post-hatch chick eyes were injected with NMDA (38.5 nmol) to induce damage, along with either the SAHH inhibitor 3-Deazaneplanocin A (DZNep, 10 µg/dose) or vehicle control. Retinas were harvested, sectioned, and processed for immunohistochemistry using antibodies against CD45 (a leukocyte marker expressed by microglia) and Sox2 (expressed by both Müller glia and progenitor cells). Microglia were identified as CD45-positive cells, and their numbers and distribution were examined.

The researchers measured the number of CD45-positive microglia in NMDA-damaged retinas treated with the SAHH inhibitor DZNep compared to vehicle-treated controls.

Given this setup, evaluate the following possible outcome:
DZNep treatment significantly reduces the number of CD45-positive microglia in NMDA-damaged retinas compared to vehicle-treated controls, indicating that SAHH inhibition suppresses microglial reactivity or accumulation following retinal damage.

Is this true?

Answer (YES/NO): YES